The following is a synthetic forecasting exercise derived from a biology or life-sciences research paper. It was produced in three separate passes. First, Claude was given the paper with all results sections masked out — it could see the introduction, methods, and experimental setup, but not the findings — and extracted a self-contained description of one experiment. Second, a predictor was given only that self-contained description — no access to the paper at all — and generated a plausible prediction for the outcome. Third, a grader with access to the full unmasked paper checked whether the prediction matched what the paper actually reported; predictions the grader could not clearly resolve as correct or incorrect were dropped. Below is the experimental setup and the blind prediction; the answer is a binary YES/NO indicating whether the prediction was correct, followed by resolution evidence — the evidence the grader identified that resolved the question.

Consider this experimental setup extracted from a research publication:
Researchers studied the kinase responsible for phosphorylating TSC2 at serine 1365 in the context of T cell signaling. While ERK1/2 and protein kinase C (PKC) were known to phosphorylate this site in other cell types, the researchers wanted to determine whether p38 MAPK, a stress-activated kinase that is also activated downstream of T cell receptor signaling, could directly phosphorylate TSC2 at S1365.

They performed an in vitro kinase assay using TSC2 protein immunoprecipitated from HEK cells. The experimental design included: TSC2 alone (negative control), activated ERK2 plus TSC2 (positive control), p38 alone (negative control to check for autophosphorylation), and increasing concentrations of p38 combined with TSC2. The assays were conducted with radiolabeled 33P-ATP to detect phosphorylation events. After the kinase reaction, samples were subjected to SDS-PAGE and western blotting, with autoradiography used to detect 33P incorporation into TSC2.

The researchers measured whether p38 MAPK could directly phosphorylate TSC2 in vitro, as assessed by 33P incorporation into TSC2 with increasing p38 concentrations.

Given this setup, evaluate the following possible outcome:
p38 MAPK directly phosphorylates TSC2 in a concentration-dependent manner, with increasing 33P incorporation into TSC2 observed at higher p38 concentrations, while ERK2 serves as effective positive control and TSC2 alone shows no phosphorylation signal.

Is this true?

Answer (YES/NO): YES